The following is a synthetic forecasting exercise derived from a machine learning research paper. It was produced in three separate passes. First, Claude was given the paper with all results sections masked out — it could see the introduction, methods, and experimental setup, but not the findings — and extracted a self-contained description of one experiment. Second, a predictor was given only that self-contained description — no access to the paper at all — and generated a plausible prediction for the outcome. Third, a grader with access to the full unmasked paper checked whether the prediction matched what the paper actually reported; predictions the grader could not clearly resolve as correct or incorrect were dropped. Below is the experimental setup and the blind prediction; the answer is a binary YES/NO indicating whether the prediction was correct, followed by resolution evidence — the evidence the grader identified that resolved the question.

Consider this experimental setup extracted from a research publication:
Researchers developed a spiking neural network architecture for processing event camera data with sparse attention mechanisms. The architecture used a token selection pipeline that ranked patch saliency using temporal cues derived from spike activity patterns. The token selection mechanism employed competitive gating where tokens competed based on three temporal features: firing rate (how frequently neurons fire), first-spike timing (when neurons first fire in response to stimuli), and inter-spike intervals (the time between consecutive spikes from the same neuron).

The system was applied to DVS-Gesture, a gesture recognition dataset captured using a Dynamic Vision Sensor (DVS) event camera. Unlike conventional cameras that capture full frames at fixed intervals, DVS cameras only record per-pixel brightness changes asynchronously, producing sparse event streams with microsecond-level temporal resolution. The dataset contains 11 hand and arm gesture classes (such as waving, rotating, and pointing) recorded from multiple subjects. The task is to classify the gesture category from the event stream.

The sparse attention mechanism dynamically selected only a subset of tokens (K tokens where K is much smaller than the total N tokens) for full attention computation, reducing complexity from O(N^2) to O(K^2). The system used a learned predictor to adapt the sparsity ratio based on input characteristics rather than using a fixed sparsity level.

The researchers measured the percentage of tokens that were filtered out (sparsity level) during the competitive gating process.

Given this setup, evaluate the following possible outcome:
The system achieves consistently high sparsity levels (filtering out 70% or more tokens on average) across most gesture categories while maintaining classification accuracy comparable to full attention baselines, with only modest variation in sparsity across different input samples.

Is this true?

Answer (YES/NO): NO